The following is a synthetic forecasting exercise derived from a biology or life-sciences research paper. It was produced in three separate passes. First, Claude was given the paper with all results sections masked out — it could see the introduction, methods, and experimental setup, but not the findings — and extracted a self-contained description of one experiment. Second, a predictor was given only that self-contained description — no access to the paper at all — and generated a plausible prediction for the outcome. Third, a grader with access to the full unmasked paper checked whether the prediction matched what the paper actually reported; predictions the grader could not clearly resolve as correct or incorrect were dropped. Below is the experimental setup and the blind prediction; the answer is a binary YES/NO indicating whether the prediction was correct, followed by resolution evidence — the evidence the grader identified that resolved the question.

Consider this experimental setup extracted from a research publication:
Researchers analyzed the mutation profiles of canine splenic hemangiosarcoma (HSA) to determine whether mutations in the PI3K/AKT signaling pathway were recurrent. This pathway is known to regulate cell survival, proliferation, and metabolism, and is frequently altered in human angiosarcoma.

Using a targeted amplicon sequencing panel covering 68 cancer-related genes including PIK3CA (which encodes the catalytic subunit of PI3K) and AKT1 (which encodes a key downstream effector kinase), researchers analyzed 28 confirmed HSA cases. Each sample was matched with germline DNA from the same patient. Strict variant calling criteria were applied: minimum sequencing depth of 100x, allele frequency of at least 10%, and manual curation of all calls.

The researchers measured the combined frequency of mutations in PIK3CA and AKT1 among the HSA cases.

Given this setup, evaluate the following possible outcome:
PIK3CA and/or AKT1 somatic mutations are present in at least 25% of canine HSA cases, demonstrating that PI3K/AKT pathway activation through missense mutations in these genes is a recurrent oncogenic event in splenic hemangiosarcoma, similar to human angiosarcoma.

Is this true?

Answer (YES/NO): YES